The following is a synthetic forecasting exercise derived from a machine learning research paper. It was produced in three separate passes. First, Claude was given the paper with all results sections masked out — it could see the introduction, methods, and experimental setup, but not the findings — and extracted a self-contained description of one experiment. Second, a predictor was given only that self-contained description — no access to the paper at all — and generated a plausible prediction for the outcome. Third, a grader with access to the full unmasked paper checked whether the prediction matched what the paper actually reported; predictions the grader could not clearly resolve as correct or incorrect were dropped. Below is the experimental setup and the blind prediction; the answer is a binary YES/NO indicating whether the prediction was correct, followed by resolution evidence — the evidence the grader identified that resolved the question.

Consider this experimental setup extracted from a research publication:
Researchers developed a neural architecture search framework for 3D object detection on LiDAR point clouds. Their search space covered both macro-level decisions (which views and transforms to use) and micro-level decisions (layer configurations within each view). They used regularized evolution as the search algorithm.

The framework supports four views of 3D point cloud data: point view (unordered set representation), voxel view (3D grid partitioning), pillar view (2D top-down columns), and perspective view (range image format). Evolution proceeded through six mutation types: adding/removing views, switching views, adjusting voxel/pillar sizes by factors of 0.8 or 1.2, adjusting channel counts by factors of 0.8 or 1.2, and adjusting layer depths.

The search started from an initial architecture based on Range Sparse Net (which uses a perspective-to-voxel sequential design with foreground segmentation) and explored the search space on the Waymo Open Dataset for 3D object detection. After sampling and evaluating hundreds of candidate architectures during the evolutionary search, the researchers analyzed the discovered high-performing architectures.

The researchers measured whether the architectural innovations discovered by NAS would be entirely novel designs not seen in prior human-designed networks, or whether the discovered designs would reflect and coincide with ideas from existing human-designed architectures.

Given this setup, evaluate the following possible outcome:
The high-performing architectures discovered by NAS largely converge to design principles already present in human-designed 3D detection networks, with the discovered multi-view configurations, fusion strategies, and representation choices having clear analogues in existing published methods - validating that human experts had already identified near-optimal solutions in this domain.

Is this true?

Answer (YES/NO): YES